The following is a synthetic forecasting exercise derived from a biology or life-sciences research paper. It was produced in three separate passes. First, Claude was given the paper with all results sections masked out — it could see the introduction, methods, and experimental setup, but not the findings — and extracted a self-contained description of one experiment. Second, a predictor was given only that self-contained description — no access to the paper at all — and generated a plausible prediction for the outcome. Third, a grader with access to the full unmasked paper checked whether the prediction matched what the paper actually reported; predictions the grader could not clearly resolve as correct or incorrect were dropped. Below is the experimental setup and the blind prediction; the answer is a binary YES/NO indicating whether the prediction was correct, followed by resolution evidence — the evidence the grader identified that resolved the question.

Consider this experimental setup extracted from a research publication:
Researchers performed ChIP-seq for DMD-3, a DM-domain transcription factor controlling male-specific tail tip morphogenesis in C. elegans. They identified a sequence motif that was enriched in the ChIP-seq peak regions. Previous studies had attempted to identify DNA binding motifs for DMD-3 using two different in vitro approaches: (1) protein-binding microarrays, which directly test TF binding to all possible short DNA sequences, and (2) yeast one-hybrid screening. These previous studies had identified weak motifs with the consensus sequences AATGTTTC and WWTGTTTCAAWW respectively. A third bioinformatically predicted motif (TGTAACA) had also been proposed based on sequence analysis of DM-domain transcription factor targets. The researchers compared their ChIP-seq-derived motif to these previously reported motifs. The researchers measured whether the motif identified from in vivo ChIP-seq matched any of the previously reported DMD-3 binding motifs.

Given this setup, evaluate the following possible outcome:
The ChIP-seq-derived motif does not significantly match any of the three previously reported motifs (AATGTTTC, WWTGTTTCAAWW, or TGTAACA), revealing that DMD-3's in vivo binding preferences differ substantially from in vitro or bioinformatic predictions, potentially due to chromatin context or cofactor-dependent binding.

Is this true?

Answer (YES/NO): YES